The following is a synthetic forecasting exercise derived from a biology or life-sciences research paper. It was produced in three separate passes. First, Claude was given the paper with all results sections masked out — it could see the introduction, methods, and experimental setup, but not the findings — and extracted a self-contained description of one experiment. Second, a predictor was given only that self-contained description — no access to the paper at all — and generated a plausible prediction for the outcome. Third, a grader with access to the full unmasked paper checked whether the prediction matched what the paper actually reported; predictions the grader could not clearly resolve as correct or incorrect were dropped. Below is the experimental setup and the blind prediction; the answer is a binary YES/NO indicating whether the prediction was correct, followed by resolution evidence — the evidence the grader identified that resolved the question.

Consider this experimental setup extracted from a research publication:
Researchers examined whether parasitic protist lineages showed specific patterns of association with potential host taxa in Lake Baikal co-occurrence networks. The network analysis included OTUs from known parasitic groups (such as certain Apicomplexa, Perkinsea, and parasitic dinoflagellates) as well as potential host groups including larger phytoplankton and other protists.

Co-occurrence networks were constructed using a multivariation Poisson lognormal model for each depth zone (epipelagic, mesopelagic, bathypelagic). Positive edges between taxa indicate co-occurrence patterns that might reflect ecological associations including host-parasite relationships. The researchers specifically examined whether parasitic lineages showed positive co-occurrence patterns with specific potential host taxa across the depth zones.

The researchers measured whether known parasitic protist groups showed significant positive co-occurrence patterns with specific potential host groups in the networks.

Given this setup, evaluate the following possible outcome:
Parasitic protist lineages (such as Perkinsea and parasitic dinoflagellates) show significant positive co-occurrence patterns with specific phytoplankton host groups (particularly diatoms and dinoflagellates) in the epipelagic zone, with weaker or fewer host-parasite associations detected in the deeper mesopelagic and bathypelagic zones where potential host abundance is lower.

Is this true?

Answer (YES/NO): NO